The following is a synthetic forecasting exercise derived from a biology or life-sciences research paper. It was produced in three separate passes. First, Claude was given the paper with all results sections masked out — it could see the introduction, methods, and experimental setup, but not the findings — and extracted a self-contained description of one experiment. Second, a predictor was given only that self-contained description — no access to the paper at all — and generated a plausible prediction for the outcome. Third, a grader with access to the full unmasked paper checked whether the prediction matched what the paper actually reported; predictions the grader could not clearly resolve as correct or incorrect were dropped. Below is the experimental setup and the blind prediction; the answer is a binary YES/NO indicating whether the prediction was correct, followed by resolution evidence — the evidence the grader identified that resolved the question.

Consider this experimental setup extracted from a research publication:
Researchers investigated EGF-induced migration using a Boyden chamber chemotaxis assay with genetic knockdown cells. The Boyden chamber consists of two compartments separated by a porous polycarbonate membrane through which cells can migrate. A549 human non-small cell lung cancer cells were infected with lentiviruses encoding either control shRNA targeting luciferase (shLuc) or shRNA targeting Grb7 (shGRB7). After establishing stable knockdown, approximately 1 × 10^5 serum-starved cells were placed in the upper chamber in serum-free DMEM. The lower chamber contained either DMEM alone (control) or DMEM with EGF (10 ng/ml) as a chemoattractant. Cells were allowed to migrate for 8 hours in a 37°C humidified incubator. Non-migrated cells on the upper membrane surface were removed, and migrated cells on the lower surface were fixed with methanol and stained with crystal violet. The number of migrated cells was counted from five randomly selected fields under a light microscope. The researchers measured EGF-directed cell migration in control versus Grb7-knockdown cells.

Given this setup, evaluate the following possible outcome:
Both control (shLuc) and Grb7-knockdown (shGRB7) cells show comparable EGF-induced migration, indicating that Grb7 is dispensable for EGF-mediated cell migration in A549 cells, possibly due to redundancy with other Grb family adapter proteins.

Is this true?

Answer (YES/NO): NO